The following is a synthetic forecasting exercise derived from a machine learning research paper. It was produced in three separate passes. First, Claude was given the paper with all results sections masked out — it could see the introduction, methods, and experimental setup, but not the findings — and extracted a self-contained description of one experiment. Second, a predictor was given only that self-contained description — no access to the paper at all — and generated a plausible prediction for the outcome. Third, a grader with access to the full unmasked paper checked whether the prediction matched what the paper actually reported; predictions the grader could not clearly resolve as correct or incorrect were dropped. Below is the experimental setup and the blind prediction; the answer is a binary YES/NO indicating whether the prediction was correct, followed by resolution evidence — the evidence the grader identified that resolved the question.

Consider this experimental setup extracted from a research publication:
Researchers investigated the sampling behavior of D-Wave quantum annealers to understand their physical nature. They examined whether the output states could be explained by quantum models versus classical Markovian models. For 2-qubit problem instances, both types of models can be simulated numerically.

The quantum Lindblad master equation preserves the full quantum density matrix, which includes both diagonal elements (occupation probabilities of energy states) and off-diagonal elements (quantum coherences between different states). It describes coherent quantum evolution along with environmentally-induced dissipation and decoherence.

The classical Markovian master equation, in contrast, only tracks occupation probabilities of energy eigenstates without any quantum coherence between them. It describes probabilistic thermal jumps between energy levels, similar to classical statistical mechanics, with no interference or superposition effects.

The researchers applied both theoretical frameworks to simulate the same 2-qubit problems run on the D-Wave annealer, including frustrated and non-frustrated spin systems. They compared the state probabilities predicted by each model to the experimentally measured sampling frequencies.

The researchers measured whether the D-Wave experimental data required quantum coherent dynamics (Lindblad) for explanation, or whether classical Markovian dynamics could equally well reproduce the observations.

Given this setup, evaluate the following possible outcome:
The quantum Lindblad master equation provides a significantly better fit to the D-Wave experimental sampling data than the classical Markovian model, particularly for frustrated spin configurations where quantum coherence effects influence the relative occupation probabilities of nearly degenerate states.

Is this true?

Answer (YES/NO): NO